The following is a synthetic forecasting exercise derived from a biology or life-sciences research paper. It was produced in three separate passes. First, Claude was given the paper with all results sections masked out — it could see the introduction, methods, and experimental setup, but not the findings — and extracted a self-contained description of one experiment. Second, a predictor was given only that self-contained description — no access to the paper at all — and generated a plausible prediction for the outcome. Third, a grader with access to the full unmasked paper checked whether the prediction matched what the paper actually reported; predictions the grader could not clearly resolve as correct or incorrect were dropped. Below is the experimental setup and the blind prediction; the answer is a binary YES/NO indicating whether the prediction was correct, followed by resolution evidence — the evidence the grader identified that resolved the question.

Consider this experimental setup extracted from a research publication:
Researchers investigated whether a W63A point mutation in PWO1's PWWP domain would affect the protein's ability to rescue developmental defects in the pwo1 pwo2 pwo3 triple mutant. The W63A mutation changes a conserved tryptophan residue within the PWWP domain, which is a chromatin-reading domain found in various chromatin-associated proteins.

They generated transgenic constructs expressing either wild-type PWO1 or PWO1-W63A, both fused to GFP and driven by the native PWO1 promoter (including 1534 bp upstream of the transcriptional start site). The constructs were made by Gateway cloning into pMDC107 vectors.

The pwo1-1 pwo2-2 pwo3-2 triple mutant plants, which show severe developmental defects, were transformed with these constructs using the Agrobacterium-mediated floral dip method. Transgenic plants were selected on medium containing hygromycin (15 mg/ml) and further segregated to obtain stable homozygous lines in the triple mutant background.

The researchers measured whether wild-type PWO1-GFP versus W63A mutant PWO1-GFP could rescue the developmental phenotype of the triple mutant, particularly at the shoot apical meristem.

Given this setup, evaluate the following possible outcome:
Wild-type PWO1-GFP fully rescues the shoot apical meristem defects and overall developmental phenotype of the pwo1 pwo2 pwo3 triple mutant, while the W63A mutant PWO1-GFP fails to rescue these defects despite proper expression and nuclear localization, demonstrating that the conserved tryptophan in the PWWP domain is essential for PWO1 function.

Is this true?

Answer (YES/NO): NO